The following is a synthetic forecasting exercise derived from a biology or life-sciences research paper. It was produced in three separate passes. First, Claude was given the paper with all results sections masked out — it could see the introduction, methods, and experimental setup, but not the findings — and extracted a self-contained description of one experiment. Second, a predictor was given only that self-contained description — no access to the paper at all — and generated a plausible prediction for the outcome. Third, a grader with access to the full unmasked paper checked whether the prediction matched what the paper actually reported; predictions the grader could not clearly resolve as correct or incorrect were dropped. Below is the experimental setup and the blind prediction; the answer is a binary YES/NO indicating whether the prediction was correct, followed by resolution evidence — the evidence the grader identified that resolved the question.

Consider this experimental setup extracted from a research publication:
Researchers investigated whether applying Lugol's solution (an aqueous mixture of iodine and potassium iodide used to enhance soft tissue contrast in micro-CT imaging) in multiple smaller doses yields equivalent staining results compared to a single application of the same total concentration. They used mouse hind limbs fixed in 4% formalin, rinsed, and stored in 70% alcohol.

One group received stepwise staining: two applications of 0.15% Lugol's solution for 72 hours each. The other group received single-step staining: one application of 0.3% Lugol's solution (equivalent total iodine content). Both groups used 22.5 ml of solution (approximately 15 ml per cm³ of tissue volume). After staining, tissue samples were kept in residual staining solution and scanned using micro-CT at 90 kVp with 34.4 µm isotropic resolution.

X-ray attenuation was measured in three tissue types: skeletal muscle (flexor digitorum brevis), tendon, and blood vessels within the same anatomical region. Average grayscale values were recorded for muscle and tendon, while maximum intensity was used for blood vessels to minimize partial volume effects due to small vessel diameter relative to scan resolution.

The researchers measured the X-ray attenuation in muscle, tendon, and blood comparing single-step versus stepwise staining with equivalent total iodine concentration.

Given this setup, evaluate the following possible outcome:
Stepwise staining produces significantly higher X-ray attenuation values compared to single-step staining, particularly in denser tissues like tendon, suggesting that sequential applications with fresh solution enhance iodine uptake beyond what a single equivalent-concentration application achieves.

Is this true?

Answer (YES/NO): NO